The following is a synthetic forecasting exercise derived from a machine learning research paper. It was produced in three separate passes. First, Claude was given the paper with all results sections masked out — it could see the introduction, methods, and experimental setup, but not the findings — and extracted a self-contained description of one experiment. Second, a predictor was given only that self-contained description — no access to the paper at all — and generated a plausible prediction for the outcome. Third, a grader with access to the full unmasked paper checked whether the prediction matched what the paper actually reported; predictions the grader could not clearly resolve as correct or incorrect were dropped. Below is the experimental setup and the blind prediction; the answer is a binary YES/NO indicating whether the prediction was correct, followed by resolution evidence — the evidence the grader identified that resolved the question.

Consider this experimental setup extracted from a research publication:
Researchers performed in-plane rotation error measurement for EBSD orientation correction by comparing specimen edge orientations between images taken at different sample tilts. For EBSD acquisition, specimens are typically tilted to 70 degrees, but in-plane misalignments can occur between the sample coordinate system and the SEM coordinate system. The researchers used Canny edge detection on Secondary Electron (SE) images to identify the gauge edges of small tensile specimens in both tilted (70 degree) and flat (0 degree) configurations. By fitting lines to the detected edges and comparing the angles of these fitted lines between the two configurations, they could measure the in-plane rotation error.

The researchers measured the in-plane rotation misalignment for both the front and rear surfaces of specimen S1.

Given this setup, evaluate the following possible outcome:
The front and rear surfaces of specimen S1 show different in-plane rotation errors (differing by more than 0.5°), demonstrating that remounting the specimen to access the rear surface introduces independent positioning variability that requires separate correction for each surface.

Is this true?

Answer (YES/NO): YES